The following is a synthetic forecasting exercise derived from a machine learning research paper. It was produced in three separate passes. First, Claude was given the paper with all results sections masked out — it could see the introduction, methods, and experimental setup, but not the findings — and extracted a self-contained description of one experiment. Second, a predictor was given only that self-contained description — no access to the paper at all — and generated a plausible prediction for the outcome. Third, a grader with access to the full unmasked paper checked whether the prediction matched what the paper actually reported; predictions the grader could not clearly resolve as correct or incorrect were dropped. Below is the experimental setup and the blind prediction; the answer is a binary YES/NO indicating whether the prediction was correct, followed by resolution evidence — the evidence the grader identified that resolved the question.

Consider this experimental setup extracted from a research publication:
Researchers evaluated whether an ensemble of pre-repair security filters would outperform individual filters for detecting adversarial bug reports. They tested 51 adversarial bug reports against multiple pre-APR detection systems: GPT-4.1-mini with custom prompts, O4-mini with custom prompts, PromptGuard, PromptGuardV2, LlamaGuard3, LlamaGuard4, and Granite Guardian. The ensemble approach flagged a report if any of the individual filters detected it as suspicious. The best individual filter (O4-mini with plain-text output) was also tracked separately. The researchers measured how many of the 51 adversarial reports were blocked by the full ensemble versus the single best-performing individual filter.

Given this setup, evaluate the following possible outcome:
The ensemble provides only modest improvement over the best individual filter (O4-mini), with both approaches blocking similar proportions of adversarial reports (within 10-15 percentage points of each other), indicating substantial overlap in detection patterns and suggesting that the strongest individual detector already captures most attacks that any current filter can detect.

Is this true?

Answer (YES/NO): NO